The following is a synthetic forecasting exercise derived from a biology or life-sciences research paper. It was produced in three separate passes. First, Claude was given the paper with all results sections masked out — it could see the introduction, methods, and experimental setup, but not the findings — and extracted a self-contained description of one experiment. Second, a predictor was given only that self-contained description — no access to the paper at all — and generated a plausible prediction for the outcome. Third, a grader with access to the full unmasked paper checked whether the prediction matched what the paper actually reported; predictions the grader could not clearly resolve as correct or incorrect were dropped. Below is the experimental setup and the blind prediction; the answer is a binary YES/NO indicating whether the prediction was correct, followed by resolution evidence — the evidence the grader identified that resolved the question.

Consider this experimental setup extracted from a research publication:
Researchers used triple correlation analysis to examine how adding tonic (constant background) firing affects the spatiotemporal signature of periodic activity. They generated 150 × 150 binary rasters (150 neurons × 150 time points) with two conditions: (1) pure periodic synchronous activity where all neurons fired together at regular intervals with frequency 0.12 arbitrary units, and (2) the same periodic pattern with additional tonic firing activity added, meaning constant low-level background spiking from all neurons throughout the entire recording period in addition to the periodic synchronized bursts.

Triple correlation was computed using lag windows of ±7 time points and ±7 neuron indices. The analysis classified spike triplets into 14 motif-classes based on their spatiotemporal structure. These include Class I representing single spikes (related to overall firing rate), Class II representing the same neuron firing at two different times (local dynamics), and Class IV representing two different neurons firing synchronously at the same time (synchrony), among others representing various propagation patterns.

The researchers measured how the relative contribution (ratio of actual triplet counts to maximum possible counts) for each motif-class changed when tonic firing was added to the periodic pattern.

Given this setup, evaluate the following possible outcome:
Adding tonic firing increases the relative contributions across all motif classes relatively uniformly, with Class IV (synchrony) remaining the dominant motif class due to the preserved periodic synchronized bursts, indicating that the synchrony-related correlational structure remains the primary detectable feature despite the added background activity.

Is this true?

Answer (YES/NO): NO